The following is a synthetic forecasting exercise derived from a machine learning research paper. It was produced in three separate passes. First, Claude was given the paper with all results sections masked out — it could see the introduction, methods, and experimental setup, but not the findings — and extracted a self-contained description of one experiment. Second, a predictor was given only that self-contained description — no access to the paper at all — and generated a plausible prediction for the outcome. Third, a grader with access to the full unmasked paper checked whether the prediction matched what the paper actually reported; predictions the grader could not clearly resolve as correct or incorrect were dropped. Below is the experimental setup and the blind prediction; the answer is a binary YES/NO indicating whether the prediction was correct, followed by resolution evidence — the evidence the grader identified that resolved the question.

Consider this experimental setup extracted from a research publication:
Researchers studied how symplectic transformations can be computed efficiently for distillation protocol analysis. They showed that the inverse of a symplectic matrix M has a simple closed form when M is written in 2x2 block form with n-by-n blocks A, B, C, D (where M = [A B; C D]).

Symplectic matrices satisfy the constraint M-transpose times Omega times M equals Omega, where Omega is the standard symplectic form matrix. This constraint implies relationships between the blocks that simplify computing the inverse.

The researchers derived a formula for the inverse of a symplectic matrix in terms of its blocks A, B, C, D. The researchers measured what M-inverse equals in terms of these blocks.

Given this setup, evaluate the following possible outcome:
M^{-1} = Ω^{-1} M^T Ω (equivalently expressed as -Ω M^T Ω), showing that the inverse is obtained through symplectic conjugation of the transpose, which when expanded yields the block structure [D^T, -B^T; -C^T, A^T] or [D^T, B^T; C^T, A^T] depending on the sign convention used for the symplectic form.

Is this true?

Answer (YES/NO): YES